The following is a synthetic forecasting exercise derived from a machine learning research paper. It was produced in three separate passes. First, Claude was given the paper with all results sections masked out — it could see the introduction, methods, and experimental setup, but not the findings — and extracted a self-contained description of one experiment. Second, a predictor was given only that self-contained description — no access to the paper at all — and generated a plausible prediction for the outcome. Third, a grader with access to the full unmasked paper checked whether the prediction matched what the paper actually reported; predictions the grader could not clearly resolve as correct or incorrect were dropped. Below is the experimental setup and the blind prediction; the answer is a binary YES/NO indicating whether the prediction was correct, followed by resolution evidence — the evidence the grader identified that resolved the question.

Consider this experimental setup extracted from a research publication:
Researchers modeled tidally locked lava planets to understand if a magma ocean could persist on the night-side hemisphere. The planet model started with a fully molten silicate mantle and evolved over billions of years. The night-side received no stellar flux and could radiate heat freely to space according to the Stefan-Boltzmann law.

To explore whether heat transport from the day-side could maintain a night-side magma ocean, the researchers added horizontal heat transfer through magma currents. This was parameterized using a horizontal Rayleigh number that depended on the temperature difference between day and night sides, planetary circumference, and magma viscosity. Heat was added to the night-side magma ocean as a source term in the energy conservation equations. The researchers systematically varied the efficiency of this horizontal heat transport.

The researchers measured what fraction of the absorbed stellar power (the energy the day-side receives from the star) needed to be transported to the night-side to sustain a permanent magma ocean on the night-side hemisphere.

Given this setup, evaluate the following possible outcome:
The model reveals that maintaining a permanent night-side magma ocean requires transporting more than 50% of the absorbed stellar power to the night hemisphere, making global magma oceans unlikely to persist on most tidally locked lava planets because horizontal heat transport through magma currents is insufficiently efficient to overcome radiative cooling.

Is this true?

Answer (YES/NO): NO